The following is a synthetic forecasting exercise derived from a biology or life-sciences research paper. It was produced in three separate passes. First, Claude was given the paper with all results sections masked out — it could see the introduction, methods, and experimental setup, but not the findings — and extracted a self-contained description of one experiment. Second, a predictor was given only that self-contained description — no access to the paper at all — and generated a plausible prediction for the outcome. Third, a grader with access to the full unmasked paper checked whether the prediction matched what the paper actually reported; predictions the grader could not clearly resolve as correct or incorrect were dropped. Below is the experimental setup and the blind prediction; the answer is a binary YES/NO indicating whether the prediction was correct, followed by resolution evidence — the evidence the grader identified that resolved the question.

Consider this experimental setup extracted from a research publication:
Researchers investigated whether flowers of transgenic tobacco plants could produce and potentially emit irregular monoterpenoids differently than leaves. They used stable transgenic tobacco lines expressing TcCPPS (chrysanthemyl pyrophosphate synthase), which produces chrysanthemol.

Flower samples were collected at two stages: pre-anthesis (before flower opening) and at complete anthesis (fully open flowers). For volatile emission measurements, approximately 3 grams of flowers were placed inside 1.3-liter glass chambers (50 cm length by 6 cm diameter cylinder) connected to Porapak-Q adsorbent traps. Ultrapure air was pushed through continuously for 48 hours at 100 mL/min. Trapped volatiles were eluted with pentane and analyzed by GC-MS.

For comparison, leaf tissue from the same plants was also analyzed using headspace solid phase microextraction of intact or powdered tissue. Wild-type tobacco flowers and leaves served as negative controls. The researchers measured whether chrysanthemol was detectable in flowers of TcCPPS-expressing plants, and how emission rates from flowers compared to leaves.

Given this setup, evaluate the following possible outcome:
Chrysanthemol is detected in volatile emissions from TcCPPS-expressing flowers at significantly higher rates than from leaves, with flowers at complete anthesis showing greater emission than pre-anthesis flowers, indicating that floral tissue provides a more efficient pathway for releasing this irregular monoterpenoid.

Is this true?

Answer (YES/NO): NO